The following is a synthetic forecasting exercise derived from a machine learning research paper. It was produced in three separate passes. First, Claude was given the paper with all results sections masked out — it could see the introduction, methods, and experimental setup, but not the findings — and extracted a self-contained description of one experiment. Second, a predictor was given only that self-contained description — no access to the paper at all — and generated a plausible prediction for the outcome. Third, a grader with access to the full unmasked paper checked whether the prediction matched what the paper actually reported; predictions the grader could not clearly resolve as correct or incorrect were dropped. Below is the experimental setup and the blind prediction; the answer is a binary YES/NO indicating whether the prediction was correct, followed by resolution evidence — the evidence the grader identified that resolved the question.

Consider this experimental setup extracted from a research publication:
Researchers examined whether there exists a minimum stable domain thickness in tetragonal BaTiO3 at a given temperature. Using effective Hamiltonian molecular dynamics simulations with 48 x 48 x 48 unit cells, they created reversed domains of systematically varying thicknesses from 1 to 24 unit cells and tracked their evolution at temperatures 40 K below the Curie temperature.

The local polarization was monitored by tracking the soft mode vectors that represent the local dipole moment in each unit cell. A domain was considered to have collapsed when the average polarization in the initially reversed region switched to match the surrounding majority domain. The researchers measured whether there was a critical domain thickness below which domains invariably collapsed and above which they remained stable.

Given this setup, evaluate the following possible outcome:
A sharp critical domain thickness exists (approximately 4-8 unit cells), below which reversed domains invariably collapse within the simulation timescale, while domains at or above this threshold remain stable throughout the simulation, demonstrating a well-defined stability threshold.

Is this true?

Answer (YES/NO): NO